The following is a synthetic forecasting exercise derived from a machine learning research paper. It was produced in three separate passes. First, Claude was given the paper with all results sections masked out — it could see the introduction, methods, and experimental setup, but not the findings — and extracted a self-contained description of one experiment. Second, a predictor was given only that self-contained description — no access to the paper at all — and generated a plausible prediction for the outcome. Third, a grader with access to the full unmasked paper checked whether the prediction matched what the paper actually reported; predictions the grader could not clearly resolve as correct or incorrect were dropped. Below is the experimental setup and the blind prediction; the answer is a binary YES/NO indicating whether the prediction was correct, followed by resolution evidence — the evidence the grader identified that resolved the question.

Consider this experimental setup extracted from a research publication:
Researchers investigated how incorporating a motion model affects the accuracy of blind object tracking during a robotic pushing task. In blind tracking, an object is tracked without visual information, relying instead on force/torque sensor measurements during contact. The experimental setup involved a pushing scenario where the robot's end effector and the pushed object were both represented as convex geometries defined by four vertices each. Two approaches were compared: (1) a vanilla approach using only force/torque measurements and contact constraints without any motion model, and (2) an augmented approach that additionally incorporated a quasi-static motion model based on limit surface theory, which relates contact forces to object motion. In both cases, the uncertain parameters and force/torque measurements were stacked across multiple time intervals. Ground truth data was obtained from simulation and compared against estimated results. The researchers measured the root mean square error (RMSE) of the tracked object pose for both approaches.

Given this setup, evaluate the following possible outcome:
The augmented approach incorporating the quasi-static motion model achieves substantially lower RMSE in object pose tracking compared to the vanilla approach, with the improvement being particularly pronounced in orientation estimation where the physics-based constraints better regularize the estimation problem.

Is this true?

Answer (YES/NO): NO